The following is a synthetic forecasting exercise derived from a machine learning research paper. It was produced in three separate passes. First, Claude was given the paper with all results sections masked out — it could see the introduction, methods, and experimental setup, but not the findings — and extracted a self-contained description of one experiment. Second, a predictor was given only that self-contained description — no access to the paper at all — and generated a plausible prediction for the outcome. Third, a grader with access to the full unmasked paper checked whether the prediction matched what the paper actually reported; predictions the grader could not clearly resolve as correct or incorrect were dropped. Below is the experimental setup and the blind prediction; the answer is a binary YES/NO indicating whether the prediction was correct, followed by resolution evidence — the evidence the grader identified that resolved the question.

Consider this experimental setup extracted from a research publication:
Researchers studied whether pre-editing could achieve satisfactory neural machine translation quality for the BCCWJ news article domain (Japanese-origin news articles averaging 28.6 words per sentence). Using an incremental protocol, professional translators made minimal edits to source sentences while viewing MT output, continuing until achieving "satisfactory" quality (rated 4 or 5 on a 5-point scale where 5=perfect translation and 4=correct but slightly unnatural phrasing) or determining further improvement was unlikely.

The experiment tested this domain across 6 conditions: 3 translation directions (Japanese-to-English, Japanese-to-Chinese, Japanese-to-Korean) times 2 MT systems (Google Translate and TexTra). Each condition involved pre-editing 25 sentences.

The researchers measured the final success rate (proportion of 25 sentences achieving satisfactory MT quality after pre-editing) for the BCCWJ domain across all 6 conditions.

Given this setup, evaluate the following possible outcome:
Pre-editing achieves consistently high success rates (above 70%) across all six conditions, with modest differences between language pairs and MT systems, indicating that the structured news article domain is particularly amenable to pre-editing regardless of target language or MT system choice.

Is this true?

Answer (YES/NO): NO